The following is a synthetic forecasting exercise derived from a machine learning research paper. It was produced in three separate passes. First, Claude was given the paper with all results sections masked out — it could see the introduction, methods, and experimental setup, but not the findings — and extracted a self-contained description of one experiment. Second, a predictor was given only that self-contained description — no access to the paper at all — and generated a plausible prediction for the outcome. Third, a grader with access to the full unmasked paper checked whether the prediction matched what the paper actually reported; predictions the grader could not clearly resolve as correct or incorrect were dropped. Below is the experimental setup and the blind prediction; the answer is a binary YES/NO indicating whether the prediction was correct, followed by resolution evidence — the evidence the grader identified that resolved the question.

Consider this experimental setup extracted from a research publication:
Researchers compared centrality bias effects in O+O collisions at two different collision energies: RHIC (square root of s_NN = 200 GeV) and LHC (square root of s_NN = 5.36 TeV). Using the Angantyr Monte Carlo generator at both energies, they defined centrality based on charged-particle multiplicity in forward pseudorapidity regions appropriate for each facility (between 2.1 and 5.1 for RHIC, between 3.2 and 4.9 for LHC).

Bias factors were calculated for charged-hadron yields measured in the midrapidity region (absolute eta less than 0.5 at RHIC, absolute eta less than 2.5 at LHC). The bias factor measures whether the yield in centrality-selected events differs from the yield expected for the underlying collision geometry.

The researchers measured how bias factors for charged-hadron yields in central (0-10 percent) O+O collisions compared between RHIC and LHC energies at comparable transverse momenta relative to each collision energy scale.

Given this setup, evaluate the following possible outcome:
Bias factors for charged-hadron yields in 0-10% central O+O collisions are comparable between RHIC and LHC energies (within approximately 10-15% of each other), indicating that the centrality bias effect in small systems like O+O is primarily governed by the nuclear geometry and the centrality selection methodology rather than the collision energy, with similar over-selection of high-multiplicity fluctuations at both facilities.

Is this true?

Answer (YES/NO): NO